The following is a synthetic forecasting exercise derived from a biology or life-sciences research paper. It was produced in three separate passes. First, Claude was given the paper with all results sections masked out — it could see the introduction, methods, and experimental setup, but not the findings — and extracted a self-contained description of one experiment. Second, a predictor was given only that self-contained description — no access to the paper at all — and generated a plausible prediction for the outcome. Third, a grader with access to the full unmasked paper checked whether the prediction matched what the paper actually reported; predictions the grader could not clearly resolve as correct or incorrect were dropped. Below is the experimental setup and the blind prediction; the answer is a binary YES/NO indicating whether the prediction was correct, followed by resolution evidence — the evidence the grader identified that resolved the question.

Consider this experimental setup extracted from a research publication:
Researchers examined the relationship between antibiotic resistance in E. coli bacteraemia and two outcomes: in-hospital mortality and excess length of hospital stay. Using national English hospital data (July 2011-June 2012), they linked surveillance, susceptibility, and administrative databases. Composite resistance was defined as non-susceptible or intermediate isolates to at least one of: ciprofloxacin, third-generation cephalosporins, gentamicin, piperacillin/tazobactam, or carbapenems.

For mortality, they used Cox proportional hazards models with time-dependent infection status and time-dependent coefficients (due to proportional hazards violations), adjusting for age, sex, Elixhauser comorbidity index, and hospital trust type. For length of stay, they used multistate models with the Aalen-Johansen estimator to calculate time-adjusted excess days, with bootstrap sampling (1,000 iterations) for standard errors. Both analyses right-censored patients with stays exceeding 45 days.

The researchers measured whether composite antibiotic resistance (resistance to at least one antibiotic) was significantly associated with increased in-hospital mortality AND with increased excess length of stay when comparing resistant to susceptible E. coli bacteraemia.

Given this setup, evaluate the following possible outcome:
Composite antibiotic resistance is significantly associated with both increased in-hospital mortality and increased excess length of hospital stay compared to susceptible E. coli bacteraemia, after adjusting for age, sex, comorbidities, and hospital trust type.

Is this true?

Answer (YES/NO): NO